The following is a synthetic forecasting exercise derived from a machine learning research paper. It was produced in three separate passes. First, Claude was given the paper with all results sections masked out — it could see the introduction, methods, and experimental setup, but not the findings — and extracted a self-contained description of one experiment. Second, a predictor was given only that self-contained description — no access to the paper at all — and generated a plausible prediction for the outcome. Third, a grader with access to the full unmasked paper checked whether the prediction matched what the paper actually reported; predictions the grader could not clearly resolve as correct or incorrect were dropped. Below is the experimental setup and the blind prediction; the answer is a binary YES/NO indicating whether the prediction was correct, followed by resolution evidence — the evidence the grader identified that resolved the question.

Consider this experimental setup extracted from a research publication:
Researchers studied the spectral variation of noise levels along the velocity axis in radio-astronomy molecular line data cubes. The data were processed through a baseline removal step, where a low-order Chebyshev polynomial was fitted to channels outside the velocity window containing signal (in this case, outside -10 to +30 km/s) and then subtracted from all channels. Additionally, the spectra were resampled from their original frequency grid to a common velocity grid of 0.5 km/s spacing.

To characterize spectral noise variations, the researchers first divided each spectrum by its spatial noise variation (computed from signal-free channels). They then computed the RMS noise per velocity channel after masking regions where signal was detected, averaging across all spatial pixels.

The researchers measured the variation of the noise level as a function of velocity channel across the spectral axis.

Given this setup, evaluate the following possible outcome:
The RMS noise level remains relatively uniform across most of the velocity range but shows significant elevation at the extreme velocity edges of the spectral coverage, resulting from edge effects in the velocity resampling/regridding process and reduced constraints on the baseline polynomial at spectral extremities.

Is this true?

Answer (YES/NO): NO